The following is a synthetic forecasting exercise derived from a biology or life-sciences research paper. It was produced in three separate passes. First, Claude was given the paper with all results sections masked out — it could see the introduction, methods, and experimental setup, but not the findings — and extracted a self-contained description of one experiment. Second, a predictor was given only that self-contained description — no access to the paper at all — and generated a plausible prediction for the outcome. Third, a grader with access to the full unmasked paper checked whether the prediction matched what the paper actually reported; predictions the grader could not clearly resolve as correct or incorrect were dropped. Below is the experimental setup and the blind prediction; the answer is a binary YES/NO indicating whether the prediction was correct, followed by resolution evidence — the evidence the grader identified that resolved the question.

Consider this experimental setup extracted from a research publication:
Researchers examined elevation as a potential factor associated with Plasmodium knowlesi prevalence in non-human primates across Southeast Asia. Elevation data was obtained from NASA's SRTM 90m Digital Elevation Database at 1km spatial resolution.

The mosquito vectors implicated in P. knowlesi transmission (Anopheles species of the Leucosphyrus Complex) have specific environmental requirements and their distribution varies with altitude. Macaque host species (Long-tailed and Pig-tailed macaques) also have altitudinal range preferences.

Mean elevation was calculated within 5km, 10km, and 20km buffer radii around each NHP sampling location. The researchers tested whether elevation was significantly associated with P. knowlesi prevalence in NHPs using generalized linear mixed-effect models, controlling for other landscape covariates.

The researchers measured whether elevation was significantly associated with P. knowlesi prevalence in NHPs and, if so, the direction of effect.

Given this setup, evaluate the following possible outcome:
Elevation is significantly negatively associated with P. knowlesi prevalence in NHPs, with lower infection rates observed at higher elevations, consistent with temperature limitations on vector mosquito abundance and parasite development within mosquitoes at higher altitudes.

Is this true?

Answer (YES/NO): NO